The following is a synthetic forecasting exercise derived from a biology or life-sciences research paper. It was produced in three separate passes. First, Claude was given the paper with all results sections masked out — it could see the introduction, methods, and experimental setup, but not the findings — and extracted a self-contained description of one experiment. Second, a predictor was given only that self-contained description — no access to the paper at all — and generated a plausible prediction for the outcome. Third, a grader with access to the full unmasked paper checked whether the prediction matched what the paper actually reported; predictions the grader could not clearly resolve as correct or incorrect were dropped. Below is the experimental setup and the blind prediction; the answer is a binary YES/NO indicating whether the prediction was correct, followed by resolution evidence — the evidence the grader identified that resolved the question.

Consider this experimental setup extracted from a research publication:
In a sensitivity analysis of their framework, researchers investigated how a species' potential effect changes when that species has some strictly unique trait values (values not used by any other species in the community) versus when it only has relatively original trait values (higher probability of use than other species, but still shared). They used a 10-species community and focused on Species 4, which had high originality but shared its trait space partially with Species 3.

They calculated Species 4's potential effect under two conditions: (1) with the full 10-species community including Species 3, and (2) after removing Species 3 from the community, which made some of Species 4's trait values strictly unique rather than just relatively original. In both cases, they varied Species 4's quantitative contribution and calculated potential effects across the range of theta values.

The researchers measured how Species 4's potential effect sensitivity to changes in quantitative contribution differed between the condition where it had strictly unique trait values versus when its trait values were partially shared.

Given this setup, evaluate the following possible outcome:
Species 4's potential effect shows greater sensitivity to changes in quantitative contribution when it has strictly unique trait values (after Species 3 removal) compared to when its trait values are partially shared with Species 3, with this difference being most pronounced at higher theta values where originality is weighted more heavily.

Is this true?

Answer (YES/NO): NO